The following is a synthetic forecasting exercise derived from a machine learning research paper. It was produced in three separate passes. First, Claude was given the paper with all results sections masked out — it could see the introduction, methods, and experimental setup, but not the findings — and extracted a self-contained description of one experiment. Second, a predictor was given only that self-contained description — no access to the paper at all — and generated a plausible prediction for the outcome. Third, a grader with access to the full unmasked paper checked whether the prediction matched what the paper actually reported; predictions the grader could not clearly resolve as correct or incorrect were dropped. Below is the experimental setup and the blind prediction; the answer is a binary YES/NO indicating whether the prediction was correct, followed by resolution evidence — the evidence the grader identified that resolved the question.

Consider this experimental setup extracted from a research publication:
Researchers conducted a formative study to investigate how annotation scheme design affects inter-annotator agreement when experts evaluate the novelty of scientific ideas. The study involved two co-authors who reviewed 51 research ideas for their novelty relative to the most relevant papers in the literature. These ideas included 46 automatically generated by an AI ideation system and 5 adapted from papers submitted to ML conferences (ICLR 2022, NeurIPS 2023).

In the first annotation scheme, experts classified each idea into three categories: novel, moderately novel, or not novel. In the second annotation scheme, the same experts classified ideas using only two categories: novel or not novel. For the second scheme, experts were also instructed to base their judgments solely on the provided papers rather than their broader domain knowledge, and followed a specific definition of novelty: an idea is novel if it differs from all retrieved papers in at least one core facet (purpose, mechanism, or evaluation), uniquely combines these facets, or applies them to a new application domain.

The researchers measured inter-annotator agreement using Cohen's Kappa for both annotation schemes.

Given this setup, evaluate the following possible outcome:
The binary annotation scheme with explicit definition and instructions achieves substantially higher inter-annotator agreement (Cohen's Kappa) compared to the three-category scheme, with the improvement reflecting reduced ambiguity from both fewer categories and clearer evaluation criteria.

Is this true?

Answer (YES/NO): NO